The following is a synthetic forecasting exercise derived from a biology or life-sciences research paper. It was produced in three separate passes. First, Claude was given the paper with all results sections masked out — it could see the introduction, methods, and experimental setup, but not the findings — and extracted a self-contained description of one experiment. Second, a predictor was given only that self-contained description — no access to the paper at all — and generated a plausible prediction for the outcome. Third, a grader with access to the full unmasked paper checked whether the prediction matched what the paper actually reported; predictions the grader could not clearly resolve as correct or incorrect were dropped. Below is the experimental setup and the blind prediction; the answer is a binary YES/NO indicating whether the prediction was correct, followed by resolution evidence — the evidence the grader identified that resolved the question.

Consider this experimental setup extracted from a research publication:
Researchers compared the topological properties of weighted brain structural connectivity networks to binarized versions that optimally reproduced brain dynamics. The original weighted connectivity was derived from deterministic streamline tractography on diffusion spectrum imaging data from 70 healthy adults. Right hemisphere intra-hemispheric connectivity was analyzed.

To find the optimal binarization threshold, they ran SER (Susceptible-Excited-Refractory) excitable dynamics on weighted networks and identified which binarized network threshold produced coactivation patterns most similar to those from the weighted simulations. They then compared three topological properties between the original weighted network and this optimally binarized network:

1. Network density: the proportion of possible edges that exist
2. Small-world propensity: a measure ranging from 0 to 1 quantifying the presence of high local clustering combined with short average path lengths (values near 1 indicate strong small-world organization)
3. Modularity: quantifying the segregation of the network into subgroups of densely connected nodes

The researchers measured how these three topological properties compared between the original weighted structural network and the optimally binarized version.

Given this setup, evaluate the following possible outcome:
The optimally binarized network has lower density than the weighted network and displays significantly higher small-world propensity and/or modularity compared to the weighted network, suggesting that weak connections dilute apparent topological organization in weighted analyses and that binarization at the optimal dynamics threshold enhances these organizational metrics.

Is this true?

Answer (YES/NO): NO